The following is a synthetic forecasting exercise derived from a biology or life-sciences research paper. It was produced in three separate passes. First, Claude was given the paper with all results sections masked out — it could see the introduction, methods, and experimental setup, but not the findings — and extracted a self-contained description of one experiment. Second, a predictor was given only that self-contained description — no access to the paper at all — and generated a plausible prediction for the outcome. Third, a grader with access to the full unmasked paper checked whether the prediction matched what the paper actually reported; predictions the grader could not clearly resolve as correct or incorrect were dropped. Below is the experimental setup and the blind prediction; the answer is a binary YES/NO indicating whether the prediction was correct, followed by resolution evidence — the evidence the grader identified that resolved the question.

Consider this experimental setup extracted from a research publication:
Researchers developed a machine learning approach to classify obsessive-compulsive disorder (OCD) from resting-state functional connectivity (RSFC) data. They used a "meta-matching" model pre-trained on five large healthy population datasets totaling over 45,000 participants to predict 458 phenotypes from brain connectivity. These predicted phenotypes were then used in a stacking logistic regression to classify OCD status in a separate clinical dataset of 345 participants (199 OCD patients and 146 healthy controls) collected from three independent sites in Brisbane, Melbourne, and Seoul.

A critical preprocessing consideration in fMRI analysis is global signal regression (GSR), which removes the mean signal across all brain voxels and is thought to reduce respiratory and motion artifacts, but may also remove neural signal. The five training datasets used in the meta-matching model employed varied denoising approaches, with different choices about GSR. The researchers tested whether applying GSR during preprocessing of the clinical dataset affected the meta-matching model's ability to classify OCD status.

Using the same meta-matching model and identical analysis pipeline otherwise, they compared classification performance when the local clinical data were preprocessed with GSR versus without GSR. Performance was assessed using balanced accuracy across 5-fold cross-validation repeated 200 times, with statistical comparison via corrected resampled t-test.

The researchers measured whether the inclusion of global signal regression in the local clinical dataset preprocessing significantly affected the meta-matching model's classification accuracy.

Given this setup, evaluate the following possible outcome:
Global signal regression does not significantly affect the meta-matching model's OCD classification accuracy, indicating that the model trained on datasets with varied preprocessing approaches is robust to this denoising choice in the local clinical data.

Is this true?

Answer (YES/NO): YES